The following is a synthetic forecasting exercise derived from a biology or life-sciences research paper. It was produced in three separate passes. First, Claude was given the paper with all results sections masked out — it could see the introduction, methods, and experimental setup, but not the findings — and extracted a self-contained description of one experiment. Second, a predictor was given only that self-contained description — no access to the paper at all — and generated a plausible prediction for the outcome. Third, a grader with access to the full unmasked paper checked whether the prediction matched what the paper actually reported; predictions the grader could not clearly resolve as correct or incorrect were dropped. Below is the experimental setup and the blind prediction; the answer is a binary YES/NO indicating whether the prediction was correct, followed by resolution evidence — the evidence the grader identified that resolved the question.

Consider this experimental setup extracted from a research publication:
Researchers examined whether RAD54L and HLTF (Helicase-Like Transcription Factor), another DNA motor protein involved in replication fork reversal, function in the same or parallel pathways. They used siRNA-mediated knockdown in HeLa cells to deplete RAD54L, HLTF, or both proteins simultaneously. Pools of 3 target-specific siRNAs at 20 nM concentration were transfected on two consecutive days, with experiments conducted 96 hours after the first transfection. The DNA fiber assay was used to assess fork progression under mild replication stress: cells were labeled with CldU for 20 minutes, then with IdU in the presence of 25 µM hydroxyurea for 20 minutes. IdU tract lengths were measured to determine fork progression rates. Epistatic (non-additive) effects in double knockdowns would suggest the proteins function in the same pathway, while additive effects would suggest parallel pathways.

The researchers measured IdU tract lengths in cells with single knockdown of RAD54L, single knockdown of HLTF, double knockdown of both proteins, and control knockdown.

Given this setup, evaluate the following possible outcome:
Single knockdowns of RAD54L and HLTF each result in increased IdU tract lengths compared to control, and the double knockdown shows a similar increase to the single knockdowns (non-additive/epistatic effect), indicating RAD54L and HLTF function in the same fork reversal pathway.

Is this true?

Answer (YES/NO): NO